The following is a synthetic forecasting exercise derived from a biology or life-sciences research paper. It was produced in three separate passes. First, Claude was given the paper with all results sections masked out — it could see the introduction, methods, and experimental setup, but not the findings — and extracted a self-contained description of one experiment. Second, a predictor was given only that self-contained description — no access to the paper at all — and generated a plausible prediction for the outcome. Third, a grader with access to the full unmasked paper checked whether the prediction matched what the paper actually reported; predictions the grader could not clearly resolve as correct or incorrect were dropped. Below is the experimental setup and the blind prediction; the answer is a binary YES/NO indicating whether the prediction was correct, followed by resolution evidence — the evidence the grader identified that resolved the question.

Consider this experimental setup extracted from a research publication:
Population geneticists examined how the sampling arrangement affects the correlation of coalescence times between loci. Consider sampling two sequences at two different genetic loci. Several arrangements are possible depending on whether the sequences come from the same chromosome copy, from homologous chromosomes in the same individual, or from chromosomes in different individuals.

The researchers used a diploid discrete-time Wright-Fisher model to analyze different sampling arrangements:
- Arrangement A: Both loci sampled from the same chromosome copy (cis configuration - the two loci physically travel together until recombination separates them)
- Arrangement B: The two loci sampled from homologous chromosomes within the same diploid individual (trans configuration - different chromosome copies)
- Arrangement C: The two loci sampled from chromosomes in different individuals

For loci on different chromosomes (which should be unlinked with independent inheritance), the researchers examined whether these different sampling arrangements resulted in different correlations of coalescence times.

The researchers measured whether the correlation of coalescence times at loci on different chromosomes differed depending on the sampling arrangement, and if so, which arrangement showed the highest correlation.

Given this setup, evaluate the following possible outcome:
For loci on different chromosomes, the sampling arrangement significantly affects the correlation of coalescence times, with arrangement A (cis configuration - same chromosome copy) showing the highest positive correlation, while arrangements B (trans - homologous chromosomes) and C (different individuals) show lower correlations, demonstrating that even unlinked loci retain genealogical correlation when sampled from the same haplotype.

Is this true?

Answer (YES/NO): NO